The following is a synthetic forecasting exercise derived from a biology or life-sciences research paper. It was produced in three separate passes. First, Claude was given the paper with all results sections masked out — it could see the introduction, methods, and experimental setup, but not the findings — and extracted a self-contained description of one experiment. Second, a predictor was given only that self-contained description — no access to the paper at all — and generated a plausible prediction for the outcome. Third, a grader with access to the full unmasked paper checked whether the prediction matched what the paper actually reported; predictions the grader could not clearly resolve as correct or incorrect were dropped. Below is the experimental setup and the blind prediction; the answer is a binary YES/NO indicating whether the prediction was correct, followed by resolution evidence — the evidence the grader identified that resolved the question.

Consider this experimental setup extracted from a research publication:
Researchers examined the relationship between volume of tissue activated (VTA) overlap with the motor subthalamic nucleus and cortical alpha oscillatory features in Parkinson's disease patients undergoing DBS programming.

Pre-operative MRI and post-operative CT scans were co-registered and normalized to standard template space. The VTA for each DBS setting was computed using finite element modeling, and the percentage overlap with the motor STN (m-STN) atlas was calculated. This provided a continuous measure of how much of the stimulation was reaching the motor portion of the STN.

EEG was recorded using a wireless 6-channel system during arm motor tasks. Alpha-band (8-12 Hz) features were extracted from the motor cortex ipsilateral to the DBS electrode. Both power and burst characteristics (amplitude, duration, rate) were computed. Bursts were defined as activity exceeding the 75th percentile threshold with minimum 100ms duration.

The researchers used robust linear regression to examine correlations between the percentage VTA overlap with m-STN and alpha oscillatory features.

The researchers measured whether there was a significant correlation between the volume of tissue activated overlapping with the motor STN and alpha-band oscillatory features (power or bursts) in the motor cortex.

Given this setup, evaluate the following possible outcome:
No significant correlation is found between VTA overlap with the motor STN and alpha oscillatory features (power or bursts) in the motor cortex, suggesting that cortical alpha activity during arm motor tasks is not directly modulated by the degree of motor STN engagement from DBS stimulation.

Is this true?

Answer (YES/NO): NO